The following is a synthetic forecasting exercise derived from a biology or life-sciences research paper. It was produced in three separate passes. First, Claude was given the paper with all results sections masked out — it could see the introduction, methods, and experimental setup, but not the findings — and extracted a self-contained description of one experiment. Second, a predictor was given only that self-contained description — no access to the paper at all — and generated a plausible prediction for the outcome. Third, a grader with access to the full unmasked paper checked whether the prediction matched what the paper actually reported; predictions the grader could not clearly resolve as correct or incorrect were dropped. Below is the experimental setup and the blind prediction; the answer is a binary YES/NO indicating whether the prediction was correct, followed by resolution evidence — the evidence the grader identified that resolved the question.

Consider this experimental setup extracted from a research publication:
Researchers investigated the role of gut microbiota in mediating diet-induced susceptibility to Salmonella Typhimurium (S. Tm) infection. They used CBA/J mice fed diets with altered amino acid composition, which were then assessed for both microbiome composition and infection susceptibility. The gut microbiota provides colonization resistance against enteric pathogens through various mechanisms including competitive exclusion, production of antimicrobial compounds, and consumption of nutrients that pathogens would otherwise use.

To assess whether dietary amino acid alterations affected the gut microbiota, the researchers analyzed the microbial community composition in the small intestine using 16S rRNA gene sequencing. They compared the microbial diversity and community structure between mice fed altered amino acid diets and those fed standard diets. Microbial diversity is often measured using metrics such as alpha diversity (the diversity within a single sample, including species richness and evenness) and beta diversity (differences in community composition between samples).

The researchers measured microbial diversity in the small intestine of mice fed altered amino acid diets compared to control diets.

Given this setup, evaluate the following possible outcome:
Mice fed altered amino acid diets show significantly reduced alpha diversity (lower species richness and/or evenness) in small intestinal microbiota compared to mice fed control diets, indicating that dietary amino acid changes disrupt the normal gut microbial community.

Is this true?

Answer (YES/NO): YES